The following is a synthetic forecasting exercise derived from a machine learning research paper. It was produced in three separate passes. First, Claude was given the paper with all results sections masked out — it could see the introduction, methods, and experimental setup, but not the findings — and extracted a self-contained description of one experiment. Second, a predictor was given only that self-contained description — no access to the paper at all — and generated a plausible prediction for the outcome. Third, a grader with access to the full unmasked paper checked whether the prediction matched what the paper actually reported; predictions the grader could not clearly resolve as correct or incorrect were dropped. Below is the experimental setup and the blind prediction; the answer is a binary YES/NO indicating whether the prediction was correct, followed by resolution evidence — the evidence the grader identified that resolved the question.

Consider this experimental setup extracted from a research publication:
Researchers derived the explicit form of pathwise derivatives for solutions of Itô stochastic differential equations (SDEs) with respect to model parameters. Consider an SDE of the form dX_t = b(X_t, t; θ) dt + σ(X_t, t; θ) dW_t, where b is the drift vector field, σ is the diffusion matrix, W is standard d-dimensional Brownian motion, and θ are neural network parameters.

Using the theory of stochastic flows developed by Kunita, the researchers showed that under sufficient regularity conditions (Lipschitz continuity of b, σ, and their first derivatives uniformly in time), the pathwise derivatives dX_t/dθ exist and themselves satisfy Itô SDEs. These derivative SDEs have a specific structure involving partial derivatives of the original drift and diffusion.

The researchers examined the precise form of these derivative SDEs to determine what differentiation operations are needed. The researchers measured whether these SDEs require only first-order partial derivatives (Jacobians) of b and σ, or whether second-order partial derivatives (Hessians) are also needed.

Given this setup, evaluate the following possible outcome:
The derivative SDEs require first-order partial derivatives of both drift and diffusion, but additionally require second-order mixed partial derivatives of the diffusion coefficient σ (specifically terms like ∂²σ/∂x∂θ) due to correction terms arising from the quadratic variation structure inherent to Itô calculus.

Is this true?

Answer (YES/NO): NO